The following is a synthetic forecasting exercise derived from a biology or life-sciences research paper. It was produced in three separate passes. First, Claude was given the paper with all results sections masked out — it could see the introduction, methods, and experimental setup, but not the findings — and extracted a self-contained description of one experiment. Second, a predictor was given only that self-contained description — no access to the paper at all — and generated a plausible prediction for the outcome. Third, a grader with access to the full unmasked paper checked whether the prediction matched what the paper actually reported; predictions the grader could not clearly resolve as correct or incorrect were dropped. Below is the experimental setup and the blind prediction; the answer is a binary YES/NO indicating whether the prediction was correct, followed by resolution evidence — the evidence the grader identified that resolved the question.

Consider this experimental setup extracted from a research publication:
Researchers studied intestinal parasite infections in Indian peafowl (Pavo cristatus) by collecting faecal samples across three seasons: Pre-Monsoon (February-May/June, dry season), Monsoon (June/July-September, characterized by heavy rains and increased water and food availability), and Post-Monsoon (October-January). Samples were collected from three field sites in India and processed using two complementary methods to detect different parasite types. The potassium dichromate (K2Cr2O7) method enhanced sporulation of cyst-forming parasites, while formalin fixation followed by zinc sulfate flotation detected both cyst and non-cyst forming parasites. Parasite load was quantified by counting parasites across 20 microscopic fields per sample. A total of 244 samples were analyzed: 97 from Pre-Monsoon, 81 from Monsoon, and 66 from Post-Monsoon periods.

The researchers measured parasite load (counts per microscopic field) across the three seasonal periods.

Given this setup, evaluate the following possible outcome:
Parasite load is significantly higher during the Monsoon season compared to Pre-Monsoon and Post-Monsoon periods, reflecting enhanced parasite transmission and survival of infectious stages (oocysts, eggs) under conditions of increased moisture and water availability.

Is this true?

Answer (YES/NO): NO